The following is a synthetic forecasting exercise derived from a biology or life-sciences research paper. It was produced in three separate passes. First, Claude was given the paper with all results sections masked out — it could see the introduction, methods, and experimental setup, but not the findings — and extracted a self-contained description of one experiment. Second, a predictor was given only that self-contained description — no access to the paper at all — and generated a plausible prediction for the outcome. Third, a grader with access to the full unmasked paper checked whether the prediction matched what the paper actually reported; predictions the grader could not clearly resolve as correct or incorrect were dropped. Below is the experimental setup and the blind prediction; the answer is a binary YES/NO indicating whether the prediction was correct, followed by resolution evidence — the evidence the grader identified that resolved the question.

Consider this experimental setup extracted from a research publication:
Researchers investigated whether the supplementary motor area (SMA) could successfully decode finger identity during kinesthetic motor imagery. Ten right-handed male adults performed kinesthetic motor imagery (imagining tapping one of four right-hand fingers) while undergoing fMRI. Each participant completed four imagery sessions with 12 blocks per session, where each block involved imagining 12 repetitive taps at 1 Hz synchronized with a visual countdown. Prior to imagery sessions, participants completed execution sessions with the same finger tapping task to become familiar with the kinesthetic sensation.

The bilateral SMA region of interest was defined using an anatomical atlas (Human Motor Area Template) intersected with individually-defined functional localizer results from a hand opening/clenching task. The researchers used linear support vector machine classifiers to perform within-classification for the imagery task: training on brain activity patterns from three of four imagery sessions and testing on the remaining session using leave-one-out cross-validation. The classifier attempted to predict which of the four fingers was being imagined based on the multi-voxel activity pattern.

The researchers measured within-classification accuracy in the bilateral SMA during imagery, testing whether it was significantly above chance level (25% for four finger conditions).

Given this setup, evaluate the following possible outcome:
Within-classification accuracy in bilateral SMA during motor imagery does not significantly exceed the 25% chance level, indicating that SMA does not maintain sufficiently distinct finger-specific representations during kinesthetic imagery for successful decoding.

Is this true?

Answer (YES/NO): YES